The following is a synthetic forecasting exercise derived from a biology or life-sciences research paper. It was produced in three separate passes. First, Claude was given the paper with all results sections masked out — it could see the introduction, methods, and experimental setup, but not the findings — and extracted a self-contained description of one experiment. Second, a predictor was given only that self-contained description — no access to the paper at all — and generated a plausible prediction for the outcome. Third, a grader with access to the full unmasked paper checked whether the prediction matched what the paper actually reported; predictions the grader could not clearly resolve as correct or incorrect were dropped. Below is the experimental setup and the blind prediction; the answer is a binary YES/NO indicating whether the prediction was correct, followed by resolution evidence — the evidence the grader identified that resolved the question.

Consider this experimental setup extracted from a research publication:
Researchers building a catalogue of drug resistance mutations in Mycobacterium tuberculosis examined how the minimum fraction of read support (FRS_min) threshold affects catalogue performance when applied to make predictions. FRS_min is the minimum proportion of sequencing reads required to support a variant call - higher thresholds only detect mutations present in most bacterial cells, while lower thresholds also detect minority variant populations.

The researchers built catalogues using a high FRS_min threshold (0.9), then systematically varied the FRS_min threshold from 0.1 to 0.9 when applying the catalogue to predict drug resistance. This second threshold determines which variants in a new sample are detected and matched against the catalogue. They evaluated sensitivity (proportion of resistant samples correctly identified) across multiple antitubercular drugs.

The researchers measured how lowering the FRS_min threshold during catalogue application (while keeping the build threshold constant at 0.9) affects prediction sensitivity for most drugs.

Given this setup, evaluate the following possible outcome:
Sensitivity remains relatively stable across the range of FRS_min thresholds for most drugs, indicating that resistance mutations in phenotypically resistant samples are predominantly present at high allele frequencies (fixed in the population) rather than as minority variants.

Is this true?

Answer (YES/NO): NO